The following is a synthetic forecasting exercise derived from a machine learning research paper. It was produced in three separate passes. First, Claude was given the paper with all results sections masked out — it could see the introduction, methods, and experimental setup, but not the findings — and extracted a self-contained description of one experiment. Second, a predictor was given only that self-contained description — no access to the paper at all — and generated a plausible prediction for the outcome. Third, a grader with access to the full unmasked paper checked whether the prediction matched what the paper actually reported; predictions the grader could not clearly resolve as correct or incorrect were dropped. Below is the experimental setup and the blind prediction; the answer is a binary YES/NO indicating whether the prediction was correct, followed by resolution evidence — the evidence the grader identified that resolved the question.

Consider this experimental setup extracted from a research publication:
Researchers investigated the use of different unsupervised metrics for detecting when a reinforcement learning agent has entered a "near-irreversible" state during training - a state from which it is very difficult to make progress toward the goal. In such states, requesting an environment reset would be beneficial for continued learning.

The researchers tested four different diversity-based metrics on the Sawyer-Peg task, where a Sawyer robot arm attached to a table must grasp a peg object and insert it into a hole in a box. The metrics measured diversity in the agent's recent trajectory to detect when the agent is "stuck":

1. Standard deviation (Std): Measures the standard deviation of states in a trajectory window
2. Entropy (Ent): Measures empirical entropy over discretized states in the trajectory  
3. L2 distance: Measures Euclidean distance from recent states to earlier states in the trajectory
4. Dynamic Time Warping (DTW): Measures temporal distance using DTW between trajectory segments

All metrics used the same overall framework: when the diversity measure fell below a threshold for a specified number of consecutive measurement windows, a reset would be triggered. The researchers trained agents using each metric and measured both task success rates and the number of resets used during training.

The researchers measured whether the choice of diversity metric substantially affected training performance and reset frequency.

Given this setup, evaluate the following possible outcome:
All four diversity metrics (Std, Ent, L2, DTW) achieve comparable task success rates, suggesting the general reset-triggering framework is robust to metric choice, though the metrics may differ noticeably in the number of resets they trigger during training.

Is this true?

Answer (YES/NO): NO